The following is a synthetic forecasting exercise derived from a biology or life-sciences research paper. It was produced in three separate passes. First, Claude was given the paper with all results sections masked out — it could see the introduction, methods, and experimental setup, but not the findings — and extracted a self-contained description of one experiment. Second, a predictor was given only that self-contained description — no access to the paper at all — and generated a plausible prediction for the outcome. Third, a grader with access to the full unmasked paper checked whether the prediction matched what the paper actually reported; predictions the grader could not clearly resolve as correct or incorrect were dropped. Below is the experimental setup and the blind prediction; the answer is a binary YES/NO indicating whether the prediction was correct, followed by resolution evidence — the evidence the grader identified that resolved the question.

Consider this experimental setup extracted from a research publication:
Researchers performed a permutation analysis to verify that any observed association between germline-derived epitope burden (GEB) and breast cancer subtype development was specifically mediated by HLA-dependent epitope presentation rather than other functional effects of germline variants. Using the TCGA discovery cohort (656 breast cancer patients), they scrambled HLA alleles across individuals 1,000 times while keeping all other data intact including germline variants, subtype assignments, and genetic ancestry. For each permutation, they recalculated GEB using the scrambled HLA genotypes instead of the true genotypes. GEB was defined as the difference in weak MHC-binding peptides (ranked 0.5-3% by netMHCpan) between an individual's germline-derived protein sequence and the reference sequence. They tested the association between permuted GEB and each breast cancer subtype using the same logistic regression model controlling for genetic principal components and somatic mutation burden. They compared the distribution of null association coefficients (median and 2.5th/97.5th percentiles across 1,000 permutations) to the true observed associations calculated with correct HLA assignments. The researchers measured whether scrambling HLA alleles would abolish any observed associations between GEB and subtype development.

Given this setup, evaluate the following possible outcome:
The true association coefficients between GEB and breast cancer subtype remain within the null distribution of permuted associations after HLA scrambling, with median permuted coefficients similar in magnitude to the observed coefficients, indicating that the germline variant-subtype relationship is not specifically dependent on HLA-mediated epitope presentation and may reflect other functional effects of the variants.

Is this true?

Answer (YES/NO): NO